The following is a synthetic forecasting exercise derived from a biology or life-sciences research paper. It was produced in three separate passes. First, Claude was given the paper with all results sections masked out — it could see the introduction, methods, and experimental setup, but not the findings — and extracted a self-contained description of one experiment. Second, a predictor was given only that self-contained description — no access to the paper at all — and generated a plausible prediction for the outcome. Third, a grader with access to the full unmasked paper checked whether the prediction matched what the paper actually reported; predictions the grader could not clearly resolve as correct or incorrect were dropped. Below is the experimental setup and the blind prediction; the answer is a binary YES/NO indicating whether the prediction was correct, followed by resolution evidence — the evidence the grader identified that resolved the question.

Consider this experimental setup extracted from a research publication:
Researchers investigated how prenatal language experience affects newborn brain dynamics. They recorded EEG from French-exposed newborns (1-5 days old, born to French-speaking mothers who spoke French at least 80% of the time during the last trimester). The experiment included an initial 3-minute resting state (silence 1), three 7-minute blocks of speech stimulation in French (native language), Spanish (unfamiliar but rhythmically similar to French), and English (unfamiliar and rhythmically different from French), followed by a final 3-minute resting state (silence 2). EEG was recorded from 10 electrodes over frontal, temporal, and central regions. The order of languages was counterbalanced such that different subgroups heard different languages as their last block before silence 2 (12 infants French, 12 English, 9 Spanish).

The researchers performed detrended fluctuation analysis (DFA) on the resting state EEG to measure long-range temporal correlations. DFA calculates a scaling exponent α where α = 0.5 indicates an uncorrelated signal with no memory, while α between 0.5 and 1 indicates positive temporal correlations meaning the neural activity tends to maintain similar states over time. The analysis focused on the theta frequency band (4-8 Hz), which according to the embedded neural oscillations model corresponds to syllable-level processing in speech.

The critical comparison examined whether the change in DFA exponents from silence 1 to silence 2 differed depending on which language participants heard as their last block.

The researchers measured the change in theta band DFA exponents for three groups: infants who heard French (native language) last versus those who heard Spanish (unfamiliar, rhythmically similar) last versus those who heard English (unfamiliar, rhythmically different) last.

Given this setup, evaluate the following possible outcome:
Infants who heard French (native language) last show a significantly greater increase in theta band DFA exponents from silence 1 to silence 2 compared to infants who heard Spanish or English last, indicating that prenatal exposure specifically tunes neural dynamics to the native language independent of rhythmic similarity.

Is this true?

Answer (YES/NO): YES